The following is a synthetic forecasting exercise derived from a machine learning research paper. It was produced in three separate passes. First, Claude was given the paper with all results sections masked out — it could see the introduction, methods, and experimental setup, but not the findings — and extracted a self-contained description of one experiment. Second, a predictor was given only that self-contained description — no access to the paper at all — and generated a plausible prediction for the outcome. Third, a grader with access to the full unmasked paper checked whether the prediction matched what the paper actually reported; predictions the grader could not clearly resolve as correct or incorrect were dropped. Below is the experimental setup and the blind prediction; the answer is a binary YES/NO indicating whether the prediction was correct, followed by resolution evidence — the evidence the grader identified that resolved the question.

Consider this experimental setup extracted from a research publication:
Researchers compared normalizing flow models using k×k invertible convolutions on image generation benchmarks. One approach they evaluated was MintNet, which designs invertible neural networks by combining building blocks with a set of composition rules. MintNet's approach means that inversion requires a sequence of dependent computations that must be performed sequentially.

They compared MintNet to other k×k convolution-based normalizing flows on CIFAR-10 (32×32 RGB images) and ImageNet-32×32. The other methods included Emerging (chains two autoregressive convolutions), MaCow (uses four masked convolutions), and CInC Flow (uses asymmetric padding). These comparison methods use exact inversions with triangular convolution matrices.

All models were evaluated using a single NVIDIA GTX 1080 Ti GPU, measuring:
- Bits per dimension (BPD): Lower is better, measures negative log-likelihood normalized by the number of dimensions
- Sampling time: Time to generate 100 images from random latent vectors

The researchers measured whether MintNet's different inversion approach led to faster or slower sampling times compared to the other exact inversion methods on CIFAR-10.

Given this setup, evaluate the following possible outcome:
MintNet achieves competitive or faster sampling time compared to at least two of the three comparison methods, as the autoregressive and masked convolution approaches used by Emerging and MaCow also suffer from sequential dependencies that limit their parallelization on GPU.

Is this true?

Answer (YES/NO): NO